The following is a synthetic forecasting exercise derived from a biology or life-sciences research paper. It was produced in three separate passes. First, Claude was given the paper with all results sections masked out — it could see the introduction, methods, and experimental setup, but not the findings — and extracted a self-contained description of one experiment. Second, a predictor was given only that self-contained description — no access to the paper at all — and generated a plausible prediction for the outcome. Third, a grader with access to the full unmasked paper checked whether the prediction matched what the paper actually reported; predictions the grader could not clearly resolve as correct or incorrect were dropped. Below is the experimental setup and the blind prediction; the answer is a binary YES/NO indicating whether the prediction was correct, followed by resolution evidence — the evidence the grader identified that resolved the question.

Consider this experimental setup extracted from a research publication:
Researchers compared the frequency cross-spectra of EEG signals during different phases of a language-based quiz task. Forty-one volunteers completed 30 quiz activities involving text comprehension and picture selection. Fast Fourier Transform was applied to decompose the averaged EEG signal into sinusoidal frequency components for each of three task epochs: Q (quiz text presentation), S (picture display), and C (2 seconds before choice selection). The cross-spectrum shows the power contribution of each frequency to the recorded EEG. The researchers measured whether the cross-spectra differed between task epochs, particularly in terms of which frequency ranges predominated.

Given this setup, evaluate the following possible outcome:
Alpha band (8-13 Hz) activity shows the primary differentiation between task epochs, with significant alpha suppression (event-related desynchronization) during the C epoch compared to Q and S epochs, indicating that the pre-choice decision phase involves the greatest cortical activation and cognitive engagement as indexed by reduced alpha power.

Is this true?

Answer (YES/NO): NO